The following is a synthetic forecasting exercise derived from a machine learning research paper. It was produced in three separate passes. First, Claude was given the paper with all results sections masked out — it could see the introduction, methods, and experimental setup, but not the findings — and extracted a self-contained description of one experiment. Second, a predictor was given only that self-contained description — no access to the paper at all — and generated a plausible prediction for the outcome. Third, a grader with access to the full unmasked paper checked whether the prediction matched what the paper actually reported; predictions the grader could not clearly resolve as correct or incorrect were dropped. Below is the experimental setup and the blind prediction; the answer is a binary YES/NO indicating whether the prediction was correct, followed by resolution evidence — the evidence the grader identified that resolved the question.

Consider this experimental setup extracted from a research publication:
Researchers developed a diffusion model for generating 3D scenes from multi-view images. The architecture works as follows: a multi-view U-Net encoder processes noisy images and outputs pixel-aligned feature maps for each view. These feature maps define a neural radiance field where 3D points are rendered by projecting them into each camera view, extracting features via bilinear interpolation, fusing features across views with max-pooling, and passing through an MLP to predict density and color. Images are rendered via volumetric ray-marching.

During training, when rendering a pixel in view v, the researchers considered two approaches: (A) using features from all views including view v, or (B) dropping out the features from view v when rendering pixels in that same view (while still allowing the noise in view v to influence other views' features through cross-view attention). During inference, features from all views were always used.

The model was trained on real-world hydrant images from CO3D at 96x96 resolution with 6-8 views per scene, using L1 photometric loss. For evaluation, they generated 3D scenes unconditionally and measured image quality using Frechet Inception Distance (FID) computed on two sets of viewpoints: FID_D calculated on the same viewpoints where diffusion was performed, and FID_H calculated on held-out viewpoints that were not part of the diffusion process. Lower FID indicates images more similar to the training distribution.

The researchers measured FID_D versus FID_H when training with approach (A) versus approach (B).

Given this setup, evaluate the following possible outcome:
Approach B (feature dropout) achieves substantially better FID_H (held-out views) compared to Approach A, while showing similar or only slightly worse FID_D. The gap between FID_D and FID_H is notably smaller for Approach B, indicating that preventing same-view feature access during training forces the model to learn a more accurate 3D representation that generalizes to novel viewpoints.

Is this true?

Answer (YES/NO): NO